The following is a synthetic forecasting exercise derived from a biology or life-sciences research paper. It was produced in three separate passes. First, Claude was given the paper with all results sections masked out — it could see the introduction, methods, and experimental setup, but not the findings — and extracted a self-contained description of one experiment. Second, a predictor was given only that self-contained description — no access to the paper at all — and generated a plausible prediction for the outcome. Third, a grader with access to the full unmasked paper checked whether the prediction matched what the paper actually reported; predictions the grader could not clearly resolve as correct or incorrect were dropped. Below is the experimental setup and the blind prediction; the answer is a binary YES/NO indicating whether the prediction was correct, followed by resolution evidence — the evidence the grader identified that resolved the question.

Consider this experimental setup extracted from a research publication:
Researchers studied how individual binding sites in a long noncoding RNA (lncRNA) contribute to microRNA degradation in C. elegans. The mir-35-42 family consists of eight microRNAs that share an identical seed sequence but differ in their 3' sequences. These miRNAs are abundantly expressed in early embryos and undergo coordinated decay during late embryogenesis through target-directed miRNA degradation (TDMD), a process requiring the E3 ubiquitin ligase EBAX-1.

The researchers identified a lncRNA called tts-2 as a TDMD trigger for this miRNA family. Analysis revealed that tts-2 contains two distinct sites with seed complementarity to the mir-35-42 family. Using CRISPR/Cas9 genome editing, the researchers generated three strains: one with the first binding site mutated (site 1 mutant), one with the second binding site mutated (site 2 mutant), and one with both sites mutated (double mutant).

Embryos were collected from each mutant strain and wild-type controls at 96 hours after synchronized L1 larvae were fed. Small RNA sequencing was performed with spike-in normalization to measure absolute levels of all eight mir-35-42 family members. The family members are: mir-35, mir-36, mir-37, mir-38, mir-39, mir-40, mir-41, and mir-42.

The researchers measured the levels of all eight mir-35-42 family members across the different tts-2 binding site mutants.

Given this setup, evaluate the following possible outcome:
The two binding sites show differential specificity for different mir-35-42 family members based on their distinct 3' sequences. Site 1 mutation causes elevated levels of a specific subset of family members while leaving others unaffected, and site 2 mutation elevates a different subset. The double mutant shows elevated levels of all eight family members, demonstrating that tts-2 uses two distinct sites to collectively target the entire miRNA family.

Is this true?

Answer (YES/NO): NO